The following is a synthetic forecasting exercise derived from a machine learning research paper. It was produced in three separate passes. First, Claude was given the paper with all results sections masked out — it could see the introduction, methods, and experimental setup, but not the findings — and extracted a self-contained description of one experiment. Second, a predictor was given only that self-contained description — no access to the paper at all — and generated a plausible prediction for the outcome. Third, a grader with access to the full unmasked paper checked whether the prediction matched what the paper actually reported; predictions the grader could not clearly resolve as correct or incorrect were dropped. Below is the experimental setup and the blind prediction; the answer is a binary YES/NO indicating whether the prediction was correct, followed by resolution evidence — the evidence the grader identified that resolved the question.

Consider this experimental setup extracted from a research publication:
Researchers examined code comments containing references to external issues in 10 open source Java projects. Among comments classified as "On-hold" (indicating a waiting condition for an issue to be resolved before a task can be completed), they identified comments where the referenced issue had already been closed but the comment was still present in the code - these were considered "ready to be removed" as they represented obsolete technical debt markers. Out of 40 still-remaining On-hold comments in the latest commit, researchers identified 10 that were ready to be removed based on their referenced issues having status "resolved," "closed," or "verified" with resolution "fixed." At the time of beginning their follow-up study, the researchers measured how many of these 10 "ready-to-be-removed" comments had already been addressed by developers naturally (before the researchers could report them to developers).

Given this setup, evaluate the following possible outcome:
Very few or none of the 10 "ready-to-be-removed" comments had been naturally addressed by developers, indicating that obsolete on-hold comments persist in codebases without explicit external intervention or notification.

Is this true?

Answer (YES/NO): NO